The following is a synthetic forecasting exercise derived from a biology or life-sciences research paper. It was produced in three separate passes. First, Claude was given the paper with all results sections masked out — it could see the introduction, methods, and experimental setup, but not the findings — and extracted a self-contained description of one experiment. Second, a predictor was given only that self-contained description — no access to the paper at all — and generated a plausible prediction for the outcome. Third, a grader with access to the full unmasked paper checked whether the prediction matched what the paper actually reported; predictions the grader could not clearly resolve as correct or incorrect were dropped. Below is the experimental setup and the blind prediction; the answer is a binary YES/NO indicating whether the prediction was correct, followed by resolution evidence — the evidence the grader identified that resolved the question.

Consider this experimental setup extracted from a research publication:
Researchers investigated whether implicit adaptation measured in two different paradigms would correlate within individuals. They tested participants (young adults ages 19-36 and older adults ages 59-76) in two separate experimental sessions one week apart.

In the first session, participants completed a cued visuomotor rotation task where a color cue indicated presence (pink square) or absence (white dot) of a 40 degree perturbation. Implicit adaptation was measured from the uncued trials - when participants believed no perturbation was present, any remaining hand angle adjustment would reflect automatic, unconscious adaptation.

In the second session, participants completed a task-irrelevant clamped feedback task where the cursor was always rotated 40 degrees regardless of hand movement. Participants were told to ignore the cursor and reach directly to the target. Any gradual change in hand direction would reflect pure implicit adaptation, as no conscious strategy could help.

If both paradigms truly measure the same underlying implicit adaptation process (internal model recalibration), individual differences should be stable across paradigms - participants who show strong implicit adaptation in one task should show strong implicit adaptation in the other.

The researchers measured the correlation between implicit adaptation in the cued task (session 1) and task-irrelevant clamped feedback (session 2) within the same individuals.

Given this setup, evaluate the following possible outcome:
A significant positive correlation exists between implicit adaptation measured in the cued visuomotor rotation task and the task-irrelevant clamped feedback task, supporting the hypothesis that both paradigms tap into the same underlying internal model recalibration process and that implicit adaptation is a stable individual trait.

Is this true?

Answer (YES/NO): NO